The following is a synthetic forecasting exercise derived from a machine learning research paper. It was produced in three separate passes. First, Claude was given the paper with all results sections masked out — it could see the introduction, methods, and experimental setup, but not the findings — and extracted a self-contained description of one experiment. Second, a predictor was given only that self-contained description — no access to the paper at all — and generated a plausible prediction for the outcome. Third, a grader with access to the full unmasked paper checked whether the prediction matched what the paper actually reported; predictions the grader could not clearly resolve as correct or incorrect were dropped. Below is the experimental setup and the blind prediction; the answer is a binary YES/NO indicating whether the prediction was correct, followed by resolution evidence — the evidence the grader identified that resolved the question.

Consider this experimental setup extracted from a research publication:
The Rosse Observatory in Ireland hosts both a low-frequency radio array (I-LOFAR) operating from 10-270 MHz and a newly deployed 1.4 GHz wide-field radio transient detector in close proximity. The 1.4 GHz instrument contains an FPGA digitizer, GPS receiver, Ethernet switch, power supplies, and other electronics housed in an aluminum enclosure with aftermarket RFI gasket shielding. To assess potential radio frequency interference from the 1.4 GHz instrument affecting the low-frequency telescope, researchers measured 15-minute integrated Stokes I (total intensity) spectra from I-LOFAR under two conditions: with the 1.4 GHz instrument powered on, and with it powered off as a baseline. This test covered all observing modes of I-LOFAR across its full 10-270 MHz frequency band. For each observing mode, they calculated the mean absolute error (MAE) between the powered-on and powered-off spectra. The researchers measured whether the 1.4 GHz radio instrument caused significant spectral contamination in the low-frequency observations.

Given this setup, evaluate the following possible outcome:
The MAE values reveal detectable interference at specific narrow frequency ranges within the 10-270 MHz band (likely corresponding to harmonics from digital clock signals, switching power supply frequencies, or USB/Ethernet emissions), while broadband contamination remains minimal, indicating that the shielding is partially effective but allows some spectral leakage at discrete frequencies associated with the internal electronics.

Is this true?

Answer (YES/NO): NO